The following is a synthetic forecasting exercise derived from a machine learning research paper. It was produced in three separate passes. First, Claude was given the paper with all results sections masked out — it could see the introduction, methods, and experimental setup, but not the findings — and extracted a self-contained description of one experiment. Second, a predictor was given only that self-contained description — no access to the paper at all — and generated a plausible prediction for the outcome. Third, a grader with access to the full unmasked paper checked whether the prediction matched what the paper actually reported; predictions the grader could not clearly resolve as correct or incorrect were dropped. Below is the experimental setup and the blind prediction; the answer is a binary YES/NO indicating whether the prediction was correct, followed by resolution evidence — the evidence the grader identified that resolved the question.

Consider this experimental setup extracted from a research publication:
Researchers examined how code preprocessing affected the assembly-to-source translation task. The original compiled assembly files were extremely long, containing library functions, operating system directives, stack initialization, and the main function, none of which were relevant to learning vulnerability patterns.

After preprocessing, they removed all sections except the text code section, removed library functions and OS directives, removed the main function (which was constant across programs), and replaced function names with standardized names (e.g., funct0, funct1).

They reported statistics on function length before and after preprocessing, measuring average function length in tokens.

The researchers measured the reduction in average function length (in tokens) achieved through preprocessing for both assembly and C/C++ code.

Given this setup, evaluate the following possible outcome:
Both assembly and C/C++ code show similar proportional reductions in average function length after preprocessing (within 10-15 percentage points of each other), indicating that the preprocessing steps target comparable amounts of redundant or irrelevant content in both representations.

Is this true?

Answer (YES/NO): YES